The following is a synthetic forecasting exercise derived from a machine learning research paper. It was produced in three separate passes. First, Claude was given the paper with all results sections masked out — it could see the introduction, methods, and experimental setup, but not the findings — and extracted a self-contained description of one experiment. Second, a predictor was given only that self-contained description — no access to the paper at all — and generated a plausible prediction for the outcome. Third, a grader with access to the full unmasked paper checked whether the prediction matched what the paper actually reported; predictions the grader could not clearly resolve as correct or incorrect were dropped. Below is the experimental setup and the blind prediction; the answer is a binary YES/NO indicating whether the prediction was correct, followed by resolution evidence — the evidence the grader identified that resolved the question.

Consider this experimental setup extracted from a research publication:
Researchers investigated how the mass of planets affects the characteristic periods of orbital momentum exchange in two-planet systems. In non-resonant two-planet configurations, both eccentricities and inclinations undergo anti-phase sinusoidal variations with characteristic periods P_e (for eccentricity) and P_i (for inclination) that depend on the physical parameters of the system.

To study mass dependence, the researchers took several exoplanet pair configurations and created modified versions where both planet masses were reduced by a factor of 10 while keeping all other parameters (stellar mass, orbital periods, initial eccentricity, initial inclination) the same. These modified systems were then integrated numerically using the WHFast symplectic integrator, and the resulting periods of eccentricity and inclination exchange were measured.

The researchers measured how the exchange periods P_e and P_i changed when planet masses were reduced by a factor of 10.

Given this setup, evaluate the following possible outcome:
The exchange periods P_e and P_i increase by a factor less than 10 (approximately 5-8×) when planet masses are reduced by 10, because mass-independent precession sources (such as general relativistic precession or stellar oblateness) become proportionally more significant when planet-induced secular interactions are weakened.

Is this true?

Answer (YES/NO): NO